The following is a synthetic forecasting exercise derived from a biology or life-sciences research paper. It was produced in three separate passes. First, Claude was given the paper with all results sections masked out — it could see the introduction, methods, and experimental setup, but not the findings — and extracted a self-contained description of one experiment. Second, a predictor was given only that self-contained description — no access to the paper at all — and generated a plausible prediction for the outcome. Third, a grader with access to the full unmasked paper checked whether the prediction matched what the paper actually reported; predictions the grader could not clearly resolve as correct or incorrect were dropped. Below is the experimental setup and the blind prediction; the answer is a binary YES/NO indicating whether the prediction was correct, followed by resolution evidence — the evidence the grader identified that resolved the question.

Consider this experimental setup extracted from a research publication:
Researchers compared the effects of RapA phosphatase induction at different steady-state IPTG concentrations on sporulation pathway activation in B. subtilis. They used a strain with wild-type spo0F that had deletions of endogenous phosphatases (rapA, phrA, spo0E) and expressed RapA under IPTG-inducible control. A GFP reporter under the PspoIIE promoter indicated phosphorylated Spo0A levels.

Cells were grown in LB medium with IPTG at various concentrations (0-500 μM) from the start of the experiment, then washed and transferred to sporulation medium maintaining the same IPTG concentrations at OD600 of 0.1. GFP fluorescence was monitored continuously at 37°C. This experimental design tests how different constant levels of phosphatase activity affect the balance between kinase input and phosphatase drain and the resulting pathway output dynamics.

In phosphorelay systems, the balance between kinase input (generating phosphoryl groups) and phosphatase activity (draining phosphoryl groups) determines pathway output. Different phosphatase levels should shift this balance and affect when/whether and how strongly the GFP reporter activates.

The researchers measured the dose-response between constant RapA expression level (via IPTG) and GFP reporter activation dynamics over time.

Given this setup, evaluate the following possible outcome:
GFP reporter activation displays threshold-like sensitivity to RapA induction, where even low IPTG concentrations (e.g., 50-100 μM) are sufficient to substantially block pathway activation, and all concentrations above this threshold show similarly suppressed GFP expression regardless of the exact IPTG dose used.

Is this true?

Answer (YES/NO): NO